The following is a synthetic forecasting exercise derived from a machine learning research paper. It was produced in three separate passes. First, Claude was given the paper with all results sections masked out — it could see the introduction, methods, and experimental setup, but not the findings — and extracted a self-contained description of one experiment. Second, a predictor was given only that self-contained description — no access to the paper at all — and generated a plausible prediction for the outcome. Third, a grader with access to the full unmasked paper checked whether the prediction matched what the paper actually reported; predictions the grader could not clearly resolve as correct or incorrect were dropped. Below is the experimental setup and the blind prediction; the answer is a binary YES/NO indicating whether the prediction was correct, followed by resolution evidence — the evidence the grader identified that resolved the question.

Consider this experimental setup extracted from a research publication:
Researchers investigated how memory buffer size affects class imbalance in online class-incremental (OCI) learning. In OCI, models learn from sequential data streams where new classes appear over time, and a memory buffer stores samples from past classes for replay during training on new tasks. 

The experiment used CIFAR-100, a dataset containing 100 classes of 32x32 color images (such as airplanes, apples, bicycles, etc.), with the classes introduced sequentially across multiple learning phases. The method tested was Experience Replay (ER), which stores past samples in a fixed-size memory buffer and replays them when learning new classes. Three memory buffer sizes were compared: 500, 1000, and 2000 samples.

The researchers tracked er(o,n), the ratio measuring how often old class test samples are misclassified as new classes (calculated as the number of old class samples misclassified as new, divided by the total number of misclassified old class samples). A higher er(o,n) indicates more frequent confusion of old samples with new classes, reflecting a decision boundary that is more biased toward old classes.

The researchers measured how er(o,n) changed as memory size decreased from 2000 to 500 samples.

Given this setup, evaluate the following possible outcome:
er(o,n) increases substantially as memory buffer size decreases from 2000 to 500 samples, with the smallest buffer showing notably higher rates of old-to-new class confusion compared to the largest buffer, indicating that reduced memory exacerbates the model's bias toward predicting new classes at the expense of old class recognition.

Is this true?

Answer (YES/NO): YES